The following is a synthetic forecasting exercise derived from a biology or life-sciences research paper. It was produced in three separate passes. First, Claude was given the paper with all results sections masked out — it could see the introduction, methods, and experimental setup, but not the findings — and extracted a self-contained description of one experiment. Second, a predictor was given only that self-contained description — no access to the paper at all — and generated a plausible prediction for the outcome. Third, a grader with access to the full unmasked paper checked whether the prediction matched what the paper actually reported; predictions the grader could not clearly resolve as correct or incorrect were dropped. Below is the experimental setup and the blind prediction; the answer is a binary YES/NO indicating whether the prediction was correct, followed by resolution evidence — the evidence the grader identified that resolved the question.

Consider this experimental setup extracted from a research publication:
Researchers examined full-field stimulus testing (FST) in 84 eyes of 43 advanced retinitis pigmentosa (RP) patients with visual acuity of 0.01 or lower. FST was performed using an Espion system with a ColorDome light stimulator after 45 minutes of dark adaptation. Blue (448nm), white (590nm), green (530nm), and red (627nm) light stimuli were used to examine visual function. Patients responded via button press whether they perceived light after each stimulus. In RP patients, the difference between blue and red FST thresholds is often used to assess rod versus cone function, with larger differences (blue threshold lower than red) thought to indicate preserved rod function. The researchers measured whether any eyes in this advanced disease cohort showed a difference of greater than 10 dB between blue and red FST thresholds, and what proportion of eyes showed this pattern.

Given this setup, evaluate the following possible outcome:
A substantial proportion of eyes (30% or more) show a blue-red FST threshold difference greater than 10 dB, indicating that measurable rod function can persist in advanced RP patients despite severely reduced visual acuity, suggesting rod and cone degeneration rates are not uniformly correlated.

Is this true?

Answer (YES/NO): NO